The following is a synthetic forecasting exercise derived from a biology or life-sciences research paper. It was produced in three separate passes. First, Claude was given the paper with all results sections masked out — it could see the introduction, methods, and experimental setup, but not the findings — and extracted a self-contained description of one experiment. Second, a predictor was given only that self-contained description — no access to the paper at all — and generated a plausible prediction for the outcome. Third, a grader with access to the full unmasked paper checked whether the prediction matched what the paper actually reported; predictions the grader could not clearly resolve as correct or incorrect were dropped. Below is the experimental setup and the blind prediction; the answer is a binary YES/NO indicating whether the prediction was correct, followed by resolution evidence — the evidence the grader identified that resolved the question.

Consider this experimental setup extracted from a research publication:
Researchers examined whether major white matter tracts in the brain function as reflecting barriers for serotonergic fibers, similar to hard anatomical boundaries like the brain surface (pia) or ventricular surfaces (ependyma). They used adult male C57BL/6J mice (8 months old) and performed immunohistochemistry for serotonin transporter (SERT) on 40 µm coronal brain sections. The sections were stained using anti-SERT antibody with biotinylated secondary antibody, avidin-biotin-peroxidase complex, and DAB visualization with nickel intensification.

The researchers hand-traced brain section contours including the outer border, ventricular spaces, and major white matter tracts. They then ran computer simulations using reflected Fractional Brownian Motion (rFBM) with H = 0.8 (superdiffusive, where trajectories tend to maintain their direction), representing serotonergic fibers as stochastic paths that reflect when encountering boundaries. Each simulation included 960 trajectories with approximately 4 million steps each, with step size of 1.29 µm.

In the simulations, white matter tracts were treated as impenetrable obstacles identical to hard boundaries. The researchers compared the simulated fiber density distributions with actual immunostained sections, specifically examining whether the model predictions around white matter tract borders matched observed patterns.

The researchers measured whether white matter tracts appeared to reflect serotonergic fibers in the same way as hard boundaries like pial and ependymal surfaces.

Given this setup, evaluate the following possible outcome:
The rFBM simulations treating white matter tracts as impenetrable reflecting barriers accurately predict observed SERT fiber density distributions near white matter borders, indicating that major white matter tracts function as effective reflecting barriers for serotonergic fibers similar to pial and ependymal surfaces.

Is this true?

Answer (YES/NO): NO